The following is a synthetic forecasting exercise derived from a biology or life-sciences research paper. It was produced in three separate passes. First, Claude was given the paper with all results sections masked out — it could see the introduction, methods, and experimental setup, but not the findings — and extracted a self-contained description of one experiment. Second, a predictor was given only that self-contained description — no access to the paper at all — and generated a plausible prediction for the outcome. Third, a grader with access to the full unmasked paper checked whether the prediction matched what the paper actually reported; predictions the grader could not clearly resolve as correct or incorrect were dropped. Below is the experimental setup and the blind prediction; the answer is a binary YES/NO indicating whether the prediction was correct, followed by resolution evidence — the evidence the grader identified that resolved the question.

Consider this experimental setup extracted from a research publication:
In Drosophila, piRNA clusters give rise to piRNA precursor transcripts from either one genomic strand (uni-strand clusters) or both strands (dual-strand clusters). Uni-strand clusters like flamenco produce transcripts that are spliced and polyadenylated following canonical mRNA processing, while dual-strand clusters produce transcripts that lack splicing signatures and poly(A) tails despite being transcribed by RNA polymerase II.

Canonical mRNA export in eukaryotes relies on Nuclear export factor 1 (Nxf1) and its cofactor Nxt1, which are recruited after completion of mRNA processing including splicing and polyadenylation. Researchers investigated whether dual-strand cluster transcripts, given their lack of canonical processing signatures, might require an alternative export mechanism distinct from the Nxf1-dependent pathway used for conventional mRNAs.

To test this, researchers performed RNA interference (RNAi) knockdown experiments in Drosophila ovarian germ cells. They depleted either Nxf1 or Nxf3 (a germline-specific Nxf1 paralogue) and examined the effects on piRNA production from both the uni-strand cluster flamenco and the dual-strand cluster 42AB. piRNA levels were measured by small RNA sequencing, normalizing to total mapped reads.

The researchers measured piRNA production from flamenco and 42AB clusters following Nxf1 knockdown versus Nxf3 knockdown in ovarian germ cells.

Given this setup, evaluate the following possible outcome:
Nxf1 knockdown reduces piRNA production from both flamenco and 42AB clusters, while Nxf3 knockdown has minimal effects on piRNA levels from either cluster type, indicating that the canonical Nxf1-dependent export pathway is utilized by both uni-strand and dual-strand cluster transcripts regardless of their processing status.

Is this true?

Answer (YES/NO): NO